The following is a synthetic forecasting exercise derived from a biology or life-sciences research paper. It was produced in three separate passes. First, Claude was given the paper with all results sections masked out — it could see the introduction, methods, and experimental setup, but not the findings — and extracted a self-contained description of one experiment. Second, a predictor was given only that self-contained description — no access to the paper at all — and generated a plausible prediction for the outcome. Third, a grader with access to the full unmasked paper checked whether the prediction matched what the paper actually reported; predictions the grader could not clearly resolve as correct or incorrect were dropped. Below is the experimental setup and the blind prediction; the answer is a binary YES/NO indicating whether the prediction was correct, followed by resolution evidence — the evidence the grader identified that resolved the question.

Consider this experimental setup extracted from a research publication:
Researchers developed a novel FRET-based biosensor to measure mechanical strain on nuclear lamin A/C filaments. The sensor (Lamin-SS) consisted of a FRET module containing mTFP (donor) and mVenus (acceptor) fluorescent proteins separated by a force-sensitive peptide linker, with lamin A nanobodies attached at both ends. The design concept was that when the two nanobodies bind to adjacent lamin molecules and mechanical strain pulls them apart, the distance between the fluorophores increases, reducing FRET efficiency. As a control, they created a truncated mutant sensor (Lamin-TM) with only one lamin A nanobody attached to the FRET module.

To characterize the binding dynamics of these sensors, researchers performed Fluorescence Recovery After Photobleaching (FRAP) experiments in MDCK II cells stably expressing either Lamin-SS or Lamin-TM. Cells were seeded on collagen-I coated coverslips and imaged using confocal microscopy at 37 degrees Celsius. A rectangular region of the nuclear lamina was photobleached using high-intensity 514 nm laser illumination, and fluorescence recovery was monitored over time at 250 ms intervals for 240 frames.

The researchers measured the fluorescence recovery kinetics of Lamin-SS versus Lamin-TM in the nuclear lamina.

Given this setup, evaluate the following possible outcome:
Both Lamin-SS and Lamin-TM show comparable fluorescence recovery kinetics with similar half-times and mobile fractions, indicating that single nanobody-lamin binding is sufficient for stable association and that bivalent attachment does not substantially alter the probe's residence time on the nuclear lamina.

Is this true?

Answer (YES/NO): NO